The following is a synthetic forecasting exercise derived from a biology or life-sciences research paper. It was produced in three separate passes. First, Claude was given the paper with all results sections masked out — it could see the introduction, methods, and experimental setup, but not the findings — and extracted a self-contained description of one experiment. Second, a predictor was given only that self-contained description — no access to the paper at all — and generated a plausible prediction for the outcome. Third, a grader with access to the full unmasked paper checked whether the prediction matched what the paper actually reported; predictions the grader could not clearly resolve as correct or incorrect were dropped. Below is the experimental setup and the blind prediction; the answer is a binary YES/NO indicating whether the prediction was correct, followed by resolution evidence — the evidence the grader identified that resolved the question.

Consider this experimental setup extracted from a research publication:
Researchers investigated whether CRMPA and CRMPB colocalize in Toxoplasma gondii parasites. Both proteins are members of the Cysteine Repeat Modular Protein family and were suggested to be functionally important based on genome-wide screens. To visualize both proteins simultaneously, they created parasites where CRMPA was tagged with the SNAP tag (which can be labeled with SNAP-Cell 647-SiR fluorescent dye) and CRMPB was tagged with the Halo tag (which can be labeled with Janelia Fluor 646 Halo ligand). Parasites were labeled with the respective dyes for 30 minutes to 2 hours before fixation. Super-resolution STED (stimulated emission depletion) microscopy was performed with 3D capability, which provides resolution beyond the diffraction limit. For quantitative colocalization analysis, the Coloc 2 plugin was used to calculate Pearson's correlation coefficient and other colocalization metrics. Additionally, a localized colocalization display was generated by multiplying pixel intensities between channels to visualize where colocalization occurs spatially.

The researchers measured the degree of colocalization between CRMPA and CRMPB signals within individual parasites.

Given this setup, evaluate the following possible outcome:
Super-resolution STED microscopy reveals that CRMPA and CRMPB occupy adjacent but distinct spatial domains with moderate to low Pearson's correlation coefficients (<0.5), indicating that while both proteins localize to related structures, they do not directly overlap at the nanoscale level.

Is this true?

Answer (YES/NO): NO